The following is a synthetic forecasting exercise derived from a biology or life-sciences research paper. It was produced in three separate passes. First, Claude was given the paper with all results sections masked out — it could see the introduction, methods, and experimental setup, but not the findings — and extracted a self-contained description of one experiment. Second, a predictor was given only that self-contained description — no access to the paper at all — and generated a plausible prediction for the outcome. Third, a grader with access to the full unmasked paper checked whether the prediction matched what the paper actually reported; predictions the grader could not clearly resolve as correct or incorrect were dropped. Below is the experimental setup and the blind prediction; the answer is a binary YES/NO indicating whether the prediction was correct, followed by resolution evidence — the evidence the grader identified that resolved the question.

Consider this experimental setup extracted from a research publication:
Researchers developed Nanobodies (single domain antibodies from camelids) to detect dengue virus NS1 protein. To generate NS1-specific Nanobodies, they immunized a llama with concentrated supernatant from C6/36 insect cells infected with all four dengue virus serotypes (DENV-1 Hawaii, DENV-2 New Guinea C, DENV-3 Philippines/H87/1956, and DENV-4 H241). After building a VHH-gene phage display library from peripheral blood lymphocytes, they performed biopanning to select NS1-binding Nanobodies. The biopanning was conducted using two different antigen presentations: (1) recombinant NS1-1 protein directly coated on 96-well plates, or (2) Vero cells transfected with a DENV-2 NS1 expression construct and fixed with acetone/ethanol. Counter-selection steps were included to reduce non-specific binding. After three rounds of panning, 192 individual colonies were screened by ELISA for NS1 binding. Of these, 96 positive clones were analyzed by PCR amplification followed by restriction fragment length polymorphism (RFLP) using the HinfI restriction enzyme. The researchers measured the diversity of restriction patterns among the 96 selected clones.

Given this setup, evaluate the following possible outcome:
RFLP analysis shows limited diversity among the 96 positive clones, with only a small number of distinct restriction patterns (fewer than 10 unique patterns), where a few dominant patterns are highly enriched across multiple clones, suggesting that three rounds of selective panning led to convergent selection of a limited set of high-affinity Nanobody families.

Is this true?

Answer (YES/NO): NO